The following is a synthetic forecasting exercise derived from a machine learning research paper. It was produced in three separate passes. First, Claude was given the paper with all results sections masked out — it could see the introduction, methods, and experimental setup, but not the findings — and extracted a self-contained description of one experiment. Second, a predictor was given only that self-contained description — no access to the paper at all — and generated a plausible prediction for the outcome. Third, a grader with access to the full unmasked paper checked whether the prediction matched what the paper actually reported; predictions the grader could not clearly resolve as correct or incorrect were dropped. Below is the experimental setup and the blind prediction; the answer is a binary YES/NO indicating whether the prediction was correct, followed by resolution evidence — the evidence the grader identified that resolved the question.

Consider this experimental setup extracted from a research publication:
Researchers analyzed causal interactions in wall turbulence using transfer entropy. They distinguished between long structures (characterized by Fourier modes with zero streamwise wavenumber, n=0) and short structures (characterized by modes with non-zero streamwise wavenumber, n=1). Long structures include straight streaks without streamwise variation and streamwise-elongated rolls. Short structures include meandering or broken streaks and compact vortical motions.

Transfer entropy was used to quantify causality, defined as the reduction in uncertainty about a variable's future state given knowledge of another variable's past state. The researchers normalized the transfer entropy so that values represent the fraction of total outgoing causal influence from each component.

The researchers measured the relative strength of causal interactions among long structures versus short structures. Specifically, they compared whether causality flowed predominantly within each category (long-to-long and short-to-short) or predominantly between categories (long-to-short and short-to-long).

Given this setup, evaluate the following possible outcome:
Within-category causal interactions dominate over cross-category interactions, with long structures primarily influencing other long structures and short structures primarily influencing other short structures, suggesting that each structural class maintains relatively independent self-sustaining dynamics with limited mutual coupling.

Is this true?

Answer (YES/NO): NO